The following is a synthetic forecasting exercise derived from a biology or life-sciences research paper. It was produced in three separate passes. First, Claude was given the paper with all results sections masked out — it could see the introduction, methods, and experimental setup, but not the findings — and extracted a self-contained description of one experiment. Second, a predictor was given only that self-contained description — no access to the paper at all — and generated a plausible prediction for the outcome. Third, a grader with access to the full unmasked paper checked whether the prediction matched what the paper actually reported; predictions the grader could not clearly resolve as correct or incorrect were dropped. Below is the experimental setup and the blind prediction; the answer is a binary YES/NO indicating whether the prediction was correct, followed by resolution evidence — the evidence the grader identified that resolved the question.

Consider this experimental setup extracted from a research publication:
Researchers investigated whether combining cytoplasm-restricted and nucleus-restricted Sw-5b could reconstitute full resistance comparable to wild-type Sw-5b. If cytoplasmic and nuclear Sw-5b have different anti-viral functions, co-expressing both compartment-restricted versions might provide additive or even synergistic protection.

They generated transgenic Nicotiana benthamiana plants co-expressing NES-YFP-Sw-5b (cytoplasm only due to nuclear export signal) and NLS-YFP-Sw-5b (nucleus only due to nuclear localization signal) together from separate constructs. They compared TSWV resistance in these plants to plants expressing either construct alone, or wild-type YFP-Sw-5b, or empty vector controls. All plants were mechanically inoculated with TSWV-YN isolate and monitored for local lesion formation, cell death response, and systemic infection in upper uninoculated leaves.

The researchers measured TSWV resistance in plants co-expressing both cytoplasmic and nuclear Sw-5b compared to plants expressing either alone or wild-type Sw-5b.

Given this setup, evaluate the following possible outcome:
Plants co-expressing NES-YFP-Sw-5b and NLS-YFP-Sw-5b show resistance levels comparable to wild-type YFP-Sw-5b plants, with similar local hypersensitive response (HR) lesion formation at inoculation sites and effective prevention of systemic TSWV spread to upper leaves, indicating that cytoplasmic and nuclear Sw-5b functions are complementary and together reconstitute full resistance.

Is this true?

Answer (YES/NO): YES